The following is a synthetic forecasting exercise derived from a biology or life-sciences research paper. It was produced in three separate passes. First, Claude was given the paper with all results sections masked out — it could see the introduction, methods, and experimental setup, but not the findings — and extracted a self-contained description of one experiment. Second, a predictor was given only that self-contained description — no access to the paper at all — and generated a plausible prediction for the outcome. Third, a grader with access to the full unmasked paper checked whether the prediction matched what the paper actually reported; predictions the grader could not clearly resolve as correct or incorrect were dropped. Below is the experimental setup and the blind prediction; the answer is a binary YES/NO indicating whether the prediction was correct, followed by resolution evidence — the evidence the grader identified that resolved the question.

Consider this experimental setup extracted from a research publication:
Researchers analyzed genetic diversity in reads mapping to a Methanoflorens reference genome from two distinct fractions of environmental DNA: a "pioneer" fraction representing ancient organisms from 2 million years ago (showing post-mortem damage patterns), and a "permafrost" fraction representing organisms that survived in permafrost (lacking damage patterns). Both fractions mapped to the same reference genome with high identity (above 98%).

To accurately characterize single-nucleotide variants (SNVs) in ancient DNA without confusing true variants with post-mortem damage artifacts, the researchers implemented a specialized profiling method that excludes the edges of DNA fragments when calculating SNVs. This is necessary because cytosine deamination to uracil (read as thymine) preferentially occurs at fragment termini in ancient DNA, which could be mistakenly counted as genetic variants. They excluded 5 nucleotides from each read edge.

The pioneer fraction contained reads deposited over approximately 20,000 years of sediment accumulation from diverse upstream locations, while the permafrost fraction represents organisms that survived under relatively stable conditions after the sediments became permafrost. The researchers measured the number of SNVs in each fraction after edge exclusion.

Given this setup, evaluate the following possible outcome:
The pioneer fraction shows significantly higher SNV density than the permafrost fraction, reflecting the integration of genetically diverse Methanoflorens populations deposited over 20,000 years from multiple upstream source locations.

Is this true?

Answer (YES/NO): YES